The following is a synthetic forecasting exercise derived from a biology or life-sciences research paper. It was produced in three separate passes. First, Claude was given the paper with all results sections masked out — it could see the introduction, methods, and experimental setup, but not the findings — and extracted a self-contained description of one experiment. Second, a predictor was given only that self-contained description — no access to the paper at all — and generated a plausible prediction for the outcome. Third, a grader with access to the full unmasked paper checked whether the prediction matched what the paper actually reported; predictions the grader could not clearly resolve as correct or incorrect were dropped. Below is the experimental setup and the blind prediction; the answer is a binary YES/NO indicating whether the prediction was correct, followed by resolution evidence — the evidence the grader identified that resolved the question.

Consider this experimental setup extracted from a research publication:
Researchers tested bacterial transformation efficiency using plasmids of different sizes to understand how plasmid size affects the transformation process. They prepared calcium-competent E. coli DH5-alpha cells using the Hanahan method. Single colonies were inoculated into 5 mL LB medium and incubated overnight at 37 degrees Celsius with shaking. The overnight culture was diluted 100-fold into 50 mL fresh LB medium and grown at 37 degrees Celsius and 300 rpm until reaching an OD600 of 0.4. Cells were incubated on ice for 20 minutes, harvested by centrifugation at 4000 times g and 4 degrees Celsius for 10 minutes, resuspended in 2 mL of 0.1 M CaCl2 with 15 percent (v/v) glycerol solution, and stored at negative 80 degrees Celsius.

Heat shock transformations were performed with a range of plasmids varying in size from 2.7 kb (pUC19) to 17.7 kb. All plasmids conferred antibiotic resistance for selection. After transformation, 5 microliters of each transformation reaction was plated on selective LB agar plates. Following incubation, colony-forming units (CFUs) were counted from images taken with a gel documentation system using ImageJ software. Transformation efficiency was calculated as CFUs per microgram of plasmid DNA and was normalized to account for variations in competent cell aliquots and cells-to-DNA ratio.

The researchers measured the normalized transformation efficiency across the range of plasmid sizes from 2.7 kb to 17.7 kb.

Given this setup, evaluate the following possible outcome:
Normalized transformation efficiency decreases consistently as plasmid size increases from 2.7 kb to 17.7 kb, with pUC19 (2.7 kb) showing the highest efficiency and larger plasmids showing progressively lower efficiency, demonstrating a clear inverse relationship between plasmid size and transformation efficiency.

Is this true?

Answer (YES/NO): YES